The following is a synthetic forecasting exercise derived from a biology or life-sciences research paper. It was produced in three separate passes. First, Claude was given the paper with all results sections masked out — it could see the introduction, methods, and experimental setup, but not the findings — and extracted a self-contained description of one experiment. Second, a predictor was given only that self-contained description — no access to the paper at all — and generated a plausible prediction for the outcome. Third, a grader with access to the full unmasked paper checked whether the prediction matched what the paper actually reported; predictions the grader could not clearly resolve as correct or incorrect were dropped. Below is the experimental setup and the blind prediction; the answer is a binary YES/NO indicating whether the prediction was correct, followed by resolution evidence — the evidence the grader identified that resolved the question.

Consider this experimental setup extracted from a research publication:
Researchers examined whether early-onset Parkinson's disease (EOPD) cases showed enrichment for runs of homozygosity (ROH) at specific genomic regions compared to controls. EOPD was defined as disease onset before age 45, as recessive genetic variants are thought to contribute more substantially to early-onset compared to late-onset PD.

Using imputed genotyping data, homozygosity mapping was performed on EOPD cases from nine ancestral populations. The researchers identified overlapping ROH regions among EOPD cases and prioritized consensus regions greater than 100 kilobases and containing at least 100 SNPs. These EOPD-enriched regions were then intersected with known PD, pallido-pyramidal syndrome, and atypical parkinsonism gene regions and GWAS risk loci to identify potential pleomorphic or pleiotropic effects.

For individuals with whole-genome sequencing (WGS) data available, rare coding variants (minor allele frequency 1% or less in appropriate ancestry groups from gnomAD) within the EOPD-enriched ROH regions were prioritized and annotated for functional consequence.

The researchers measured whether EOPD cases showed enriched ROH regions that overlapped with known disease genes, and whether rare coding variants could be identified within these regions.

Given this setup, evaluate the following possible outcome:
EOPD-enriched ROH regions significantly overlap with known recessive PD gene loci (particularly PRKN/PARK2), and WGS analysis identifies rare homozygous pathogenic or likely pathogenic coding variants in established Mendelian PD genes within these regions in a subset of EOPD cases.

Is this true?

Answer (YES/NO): NO